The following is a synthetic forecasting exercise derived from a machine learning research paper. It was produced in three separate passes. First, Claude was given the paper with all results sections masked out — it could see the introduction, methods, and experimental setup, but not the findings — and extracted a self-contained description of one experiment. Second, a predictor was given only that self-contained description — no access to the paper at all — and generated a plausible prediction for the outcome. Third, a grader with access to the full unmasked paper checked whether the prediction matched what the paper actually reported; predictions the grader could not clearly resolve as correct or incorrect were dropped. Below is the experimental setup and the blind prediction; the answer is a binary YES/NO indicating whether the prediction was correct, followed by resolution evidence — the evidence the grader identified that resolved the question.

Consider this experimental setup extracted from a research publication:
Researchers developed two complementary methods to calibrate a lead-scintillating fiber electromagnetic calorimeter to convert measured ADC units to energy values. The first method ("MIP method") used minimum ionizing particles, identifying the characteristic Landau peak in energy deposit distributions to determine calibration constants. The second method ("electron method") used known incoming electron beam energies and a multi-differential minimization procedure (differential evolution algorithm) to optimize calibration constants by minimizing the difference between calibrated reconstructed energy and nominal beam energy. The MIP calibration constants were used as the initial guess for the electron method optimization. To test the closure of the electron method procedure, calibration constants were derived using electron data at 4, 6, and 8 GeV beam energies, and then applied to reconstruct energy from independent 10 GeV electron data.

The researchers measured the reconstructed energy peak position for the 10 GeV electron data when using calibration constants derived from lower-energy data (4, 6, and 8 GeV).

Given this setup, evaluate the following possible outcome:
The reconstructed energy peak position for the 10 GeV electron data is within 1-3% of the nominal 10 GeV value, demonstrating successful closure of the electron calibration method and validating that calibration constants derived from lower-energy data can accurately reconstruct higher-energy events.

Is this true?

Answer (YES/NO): YES